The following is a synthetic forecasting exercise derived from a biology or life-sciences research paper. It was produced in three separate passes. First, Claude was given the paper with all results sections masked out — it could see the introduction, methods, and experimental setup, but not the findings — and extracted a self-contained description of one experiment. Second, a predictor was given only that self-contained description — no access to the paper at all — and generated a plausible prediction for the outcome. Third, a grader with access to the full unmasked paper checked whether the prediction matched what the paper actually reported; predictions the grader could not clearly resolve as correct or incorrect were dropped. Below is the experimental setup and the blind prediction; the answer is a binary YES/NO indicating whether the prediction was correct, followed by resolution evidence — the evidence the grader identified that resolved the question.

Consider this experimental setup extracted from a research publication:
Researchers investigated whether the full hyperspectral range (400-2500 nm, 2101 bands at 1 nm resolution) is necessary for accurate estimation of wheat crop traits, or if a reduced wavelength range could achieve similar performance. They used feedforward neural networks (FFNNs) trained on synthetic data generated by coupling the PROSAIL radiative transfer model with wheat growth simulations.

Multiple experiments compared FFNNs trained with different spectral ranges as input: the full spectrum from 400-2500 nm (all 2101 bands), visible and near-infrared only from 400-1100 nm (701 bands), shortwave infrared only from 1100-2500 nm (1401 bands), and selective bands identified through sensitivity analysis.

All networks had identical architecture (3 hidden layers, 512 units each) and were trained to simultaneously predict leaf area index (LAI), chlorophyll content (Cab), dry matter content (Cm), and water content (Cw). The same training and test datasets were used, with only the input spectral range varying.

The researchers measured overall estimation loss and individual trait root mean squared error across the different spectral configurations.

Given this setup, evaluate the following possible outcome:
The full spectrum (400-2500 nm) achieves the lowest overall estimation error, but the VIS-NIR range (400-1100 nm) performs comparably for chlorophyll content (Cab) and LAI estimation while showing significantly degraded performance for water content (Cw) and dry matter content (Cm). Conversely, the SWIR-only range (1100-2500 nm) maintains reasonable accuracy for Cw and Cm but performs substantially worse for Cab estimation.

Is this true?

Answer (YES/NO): NO